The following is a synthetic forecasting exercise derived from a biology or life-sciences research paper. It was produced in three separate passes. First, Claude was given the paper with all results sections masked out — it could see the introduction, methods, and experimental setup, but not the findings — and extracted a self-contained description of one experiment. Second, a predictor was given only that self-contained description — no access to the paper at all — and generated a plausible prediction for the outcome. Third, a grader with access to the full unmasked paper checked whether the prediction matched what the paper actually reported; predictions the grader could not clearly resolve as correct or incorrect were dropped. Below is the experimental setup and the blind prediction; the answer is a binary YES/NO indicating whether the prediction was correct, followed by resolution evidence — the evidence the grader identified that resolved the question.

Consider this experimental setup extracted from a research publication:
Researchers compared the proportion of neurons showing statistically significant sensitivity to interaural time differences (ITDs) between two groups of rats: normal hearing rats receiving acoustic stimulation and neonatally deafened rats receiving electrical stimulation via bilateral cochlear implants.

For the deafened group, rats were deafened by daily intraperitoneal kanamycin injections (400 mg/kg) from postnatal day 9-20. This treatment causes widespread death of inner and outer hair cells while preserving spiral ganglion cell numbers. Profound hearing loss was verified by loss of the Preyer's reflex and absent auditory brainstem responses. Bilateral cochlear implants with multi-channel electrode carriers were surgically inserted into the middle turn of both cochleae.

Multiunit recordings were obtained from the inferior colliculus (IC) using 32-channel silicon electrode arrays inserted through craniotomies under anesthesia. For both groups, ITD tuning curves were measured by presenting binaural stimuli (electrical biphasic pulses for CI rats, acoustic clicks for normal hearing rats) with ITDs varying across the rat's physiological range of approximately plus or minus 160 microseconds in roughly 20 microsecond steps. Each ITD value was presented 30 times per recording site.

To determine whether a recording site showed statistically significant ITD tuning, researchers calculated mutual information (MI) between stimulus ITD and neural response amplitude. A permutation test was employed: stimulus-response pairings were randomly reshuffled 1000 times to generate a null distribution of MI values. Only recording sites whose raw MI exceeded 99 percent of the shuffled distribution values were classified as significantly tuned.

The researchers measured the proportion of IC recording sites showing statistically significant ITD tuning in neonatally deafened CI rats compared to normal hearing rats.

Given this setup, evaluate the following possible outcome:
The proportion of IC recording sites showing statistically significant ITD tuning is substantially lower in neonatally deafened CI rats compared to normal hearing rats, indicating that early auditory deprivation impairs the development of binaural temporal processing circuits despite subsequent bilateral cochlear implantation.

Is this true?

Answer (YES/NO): NO